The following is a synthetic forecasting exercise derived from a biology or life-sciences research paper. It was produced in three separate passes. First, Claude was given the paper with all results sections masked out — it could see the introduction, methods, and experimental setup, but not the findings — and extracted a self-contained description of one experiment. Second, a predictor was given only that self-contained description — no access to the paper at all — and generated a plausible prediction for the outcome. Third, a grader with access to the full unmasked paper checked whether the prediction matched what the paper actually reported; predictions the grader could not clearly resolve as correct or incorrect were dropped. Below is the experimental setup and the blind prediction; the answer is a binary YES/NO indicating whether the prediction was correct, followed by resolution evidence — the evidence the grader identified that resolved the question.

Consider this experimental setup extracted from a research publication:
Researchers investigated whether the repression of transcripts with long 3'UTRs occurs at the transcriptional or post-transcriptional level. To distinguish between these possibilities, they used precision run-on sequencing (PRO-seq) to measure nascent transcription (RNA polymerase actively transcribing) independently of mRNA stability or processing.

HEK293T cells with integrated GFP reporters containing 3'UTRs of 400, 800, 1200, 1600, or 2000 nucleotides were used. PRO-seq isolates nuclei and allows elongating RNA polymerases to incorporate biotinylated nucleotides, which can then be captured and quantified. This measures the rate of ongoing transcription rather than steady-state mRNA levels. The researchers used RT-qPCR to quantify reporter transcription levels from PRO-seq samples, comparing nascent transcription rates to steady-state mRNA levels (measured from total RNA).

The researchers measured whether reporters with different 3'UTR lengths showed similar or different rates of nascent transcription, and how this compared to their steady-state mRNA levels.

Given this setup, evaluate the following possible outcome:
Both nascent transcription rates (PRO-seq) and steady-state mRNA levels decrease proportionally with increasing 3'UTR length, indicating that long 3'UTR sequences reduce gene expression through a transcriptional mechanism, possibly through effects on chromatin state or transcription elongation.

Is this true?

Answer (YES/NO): NO